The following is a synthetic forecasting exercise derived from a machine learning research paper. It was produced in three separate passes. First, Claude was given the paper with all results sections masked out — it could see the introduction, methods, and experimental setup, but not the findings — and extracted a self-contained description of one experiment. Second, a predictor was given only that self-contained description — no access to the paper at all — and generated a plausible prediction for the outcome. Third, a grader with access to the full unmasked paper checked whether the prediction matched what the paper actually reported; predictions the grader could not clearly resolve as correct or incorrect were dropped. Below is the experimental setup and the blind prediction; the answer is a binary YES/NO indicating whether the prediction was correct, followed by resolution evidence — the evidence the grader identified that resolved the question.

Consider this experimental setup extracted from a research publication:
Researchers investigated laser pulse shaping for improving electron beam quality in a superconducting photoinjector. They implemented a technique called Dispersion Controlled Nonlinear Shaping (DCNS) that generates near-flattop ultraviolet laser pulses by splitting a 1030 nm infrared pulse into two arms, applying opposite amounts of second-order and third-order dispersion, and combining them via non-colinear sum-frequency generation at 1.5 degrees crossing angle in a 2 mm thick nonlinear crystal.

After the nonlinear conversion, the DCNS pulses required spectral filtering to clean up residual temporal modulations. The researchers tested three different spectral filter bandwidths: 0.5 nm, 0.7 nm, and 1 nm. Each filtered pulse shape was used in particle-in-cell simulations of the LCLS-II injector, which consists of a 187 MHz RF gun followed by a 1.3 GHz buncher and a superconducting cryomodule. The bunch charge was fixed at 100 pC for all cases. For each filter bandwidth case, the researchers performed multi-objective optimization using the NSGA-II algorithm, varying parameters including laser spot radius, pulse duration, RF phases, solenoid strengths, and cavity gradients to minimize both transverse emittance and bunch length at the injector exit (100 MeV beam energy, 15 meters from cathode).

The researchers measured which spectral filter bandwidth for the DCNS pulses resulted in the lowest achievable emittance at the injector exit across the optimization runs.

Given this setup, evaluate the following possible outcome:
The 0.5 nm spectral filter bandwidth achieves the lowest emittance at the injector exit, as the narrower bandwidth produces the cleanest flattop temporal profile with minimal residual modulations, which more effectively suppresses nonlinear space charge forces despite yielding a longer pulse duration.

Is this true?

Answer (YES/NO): YES